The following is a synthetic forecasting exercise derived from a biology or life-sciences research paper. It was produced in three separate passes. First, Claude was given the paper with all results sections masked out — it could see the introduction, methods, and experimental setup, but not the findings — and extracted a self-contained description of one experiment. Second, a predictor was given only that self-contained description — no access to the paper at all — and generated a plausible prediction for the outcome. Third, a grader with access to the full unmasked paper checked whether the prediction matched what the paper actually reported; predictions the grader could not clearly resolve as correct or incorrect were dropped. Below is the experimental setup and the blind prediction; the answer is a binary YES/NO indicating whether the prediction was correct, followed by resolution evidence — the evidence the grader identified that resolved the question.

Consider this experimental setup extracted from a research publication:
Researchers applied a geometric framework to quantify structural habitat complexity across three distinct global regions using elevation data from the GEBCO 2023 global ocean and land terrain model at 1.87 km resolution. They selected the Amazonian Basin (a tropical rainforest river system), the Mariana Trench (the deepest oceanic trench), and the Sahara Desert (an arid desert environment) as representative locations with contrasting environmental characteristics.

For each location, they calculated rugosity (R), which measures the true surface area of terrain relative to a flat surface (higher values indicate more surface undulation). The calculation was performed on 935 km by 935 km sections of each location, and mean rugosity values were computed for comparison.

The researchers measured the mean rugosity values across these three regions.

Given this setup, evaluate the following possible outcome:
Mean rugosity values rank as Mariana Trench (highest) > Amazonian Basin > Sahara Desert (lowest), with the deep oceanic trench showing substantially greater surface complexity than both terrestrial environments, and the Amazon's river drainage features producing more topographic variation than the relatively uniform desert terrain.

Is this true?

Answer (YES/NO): YES